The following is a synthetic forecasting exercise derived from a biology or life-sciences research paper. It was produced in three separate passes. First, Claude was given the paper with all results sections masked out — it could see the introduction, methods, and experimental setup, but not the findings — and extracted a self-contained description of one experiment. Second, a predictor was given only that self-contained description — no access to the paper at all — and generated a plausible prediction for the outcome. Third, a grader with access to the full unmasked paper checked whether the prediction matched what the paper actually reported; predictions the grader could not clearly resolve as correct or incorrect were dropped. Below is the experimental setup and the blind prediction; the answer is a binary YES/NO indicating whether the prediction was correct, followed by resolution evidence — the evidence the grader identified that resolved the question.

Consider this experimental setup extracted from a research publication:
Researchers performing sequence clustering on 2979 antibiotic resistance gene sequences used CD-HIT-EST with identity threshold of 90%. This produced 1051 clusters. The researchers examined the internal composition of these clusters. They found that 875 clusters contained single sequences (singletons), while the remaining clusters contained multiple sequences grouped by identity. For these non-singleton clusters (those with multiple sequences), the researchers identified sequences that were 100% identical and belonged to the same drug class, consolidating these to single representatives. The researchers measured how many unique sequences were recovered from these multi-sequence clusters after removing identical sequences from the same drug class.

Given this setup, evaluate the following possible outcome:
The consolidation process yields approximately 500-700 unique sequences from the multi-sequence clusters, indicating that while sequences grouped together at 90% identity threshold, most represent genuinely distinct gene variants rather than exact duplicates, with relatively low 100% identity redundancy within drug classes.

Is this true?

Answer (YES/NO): NO